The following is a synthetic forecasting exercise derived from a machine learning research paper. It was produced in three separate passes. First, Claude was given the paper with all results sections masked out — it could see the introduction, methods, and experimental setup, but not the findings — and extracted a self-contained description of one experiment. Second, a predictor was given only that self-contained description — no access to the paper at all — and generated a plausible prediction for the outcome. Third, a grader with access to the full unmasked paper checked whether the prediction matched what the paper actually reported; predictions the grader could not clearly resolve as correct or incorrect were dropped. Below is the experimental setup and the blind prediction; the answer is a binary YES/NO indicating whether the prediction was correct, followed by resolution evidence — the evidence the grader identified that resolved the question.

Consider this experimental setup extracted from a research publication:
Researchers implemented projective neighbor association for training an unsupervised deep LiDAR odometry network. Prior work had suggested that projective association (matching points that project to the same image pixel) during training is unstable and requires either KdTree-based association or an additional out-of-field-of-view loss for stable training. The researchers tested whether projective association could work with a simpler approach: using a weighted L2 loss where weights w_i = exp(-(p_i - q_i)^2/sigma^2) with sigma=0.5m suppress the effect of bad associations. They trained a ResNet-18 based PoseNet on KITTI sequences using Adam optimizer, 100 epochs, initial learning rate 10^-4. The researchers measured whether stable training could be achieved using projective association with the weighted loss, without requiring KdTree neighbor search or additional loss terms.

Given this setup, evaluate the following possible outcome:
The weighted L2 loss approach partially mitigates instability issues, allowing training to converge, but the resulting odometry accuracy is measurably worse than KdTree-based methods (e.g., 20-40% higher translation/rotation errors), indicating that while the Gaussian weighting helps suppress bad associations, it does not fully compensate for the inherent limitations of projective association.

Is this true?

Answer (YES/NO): NO